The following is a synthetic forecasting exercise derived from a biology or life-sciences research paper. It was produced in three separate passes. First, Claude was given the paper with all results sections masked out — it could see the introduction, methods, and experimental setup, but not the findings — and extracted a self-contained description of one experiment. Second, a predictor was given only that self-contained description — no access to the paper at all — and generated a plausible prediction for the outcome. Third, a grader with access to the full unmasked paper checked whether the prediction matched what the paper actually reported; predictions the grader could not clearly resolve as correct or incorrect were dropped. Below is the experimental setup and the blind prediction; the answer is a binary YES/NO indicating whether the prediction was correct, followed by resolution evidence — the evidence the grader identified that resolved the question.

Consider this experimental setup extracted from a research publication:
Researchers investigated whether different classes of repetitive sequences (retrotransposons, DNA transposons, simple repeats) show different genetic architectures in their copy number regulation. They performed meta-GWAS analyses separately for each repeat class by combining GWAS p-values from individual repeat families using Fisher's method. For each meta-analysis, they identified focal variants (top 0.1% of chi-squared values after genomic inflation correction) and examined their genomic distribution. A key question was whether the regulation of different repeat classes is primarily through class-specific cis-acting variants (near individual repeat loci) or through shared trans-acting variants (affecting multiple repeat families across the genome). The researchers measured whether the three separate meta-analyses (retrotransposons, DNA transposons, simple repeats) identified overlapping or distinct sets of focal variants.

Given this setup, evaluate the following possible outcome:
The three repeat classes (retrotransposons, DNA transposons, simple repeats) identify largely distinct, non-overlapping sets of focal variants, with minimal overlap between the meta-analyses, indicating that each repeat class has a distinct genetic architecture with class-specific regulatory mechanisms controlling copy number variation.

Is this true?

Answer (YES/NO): NO